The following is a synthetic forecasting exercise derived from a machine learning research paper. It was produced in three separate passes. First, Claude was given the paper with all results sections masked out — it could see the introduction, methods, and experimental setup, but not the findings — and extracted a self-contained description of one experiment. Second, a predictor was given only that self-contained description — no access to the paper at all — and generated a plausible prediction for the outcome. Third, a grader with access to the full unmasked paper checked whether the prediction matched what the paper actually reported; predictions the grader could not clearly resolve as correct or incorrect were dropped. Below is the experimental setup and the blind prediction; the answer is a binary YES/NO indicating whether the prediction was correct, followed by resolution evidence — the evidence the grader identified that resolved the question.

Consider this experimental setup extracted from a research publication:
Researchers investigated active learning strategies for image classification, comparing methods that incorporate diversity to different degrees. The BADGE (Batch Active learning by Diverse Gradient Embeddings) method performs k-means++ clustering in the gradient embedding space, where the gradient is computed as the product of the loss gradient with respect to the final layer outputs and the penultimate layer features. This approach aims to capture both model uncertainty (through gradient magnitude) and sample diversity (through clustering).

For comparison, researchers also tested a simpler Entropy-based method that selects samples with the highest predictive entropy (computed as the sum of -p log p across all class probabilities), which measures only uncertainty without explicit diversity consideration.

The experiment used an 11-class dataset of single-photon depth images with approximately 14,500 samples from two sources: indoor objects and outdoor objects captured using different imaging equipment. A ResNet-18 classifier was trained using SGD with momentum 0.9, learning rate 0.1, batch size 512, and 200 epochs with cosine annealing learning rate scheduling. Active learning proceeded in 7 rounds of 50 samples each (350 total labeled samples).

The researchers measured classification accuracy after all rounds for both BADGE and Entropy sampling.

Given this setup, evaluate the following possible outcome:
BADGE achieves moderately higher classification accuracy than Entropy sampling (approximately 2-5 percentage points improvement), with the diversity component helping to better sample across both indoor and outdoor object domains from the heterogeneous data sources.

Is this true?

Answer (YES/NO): NO